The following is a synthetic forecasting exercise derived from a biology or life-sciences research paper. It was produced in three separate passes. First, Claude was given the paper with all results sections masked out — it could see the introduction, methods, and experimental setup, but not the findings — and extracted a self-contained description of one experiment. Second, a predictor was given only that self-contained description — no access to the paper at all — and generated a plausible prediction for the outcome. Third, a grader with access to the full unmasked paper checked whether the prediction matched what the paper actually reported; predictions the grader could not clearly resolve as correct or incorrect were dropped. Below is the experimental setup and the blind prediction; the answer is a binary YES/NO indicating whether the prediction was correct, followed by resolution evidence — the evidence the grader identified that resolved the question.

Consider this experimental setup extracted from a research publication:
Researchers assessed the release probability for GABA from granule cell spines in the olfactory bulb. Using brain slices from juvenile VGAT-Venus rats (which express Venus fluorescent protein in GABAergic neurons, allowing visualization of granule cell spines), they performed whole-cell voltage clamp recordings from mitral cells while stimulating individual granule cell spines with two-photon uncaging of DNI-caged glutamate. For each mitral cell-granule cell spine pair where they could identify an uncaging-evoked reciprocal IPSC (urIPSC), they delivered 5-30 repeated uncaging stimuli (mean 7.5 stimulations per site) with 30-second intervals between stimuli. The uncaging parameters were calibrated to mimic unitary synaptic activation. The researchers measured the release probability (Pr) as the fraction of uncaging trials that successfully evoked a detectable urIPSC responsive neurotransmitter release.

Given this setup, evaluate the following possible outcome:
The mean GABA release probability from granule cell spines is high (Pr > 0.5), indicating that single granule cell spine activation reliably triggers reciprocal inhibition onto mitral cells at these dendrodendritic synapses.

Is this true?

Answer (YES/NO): NO